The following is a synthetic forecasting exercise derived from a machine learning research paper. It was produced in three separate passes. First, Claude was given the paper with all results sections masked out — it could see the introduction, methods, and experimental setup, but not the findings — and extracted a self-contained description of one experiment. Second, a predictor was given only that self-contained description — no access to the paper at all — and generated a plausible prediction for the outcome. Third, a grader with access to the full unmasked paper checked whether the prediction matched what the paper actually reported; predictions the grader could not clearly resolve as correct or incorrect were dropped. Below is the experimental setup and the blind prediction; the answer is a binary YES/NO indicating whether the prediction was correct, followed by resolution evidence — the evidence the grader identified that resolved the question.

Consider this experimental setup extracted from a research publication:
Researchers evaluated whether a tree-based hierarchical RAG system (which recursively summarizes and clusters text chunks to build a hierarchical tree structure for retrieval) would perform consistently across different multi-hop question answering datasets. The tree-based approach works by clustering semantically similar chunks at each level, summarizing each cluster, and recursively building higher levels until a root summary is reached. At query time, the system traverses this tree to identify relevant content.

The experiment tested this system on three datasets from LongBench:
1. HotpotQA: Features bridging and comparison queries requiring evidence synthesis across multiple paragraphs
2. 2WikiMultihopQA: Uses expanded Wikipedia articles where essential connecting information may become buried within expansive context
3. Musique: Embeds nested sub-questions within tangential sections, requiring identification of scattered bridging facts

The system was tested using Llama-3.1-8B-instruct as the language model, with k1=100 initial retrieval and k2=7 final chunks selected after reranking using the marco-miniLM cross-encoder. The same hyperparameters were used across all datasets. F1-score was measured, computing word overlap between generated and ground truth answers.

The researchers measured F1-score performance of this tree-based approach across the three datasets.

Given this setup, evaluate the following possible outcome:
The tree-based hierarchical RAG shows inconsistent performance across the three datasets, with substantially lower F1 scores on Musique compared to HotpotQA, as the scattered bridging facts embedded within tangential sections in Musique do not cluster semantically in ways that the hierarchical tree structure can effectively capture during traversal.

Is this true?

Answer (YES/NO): YES